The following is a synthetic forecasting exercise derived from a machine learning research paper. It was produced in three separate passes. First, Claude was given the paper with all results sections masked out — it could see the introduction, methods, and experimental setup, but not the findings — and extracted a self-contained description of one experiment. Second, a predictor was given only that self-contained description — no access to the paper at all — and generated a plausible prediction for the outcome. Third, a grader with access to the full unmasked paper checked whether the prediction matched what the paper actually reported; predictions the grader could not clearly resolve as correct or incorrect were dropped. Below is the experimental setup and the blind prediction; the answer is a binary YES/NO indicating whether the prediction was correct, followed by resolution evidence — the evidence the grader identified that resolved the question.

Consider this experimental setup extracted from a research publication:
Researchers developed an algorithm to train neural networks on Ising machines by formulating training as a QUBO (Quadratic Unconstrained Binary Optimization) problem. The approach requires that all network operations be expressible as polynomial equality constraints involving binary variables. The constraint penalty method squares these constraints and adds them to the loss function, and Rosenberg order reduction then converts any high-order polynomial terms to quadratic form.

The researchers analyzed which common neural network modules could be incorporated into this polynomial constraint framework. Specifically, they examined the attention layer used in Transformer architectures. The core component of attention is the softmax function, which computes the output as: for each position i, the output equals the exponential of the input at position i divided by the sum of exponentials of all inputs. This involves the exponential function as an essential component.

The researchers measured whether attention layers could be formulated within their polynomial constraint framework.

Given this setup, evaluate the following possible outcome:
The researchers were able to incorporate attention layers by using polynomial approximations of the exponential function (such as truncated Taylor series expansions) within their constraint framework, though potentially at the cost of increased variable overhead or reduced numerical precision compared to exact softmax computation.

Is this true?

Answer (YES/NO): NO